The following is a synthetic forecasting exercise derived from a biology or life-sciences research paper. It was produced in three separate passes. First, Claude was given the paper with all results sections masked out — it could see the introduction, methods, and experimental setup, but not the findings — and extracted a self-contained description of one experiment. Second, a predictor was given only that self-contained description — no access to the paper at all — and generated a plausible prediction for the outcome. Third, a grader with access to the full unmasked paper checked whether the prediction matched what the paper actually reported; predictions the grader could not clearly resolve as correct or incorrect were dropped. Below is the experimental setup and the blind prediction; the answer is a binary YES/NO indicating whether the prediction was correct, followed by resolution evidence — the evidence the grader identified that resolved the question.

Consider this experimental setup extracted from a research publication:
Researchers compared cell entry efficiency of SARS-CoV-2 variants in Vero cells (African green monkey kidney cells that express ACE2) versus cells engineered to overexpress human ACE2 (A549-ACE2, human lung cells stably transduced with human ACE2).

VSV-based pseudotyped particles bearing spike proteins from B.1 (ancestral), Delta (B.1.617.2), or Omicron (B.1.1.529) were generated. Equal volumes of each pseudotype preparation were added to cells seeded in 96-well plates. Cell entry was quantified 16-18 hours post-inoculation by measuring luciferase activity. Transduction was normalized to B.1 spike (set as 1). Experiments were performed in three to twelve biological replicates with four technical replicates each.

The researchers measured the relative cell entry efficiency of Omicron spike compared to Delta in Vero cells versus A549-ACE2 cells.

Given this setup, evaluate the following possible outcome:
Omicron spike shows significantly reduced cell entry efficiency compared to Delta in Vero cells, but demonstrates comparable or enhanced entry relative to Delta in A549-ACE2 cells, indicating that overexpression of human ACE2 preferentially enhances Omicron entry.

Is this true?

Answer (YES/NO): NO